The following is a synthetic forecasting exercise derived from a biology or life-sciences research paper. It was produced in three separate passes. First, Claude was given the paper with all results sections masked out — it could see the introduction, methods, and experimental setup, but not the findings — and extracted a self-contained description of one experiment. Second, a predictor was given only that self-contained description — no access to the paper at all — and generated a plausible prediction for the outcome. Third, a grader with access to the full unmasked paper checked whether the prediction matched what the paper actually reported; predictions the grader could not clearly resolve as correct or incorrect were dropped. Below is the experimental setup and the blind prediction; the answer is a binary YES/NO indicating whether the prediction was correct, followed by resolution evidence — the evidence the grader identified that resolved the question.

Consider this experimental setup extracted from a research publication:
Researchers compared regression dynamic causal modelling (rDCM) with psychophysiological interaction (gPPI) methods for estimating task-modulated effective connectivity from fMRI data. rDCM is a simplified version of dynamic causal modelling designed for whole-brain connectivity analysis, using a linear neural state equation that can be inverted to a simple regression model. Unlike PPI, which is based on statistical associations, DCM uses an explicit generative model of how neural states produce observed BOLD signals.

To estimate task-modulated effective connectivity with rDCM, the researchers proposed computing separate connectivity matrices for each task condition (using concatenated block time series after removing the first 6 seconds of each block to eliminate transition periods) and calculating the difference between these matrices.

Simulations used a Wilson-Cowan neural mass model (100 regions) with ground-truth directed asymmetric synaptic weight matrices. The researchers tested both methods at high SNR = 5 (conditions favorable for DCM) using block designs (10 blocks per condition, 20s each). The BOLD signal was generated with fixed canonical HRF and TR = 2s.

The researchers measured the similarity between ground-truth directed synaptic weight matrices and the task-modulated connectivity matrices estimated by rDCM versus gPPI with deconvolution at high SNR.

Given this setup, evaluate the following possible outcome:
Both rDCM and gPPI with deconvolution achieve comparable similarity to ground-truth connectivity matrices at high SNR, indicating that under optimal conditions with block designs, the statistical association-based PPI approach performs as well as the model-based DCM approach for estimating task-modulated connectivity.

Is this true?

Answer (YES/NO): YES